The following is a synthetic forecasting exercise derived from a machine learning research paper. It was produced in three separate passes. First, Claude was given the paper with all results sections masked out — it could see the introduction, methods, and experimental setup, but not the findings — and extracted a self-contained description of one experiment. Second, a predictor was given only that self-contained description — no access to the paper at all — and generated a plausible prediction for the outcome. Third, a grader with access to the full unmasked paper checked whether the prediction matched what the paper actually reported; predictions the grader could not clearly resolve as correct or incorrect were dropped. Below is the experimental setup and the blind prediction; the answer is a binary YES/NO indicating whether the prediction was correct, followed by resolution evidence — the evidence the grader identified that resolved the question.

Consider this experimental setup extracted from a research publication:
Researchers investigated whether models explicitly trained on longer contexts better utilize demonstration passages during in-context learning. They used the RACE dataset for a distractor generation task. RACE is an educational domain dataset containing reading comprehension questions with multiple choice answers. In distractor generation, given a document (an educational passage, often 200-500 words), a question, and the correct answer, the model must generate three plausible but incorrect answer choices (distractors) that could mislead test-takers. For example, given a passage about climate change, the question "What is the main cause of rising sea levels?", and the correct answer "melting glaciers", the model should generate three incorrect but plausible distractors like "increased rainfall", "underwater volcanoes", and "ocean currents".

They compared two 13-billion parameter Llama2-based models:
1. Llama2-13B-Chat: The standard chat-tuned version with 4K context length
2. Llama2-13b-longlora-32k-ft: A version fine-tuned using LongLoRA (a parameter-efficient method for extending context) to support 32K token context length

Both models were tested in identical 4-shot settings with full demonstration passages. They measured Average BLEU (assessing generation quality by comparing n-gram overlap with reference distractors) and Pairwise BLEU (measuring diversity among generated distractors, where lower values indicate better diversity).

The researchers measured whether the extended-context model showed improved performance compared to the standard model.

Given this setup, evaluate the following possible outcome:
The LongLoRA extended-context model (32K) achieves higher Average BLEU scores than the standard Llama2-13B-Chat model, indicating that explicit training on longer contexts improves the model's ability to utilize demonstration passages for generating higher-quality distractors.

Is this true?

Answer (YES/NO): NO